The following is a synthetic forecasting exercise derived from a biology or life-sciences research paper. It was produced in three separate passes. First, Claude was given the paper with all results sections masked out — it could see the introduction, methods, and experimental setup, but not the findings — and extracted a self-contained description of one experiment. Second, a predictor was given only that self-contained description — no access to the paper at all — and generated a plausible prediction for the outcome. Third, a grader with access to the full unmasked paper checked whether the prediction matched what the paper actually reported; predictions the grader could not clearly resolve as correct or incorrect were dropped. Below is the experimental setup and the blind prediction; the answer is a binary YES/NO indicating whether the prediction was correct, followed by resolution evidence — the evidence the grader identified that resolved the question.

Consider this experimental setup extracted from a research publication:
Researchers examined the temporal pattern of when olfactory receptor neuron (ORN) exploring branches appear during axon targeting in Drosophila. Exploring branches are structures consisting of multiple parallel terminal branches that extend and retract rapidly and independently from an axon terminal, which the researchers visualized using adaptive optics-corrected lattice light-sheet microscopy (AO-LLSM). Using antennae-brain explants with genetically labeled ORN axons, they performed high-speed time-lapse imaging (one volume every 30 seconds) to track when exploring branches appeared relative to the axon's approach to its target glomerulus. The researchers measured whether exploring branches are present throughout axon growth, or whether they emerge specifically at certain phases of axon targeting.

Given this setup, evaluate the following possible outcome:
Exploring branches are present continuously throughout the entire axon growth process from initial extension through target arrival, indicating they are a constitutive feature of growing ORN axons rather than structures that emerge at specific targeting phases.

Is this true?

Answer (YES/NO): NO